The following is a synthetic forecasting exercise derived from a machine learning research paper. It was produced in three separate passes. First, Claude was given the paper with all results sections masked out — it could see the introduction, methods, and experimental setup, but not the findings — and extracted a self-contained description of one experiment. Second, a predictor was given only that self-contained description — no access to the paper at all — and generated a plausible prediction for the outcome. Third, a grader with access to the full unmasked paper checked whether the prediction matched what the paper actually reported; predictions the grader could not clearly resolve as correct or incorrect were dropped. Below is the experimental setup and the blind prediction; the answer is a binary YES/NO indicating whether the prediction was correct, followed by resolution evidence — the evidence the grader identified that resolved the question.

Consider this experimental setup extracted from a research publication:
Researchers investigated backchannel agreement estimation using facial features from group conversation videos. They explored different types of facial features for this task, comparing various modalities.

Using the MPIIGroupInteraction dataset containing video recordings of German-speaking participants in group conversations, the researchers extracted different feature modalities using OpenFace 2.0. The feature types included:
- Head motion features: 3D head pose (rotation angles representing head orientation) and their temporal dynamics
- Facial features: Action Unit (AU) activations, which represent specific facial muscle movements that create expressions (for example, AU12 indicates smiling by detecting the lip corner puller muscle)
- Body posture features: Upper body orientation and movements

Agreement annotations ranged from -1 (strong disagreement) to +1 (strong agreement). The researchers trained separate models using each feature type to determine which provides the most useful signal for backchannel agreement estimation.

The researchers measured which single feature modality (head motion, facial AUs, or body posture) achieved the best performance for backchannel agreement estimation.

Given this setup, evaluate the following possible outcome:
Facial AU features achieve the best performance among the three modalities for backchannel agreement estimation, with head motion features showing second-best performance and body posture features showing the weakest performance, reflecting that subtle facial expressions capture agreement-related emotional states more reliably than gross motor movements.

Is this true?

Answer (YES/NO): NO